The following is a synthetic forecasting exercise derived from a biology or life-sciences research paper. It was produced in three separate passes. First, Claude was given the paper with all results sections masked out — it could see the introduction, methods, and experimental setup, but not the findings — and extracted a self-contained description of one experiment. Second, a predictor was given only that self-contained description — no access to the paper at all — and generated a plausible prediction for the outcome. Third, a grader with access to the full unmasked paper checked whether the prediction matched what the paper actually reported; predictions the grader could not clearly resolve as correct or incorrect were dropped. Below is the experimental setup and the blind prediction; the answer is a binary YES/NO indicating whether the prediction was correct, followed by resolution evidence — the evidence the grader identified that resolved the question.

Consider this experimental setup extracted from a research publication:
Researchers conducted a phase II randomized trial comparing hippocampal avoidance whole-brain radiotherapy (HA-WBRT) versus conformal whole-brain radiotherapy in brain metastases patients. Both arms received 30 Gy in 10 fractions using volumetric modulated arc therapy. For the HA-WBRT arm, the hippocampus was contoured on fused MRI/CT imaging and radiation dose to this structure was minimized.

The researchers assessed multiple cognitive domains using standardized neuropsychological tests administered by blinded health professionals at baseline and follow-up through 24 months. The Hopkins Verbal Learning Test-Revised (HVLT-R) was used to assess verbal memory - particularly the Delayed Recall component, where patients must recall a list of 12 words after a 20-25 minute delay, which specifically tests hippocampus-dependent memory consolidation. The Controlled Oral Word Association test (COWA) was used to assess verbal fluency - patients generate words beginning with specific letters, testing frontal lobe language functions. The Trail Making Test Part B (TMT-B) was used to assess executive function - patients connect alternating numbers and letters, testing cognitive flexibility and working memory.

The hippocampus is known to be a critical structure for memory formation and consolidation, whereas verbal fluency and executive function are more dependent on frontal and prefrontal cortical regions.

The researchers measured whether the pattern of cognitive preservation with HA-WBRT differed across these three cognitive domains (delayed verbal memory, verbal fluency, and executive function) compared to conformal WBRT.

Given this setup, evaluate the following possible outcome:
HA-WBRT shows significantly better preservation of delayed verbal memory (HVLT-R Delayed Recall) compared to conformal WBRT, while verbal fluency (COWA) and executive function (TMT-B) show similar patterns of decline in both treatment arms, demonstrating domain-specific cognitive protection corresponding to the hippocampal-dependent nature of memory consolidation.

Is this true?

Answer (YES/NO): NO